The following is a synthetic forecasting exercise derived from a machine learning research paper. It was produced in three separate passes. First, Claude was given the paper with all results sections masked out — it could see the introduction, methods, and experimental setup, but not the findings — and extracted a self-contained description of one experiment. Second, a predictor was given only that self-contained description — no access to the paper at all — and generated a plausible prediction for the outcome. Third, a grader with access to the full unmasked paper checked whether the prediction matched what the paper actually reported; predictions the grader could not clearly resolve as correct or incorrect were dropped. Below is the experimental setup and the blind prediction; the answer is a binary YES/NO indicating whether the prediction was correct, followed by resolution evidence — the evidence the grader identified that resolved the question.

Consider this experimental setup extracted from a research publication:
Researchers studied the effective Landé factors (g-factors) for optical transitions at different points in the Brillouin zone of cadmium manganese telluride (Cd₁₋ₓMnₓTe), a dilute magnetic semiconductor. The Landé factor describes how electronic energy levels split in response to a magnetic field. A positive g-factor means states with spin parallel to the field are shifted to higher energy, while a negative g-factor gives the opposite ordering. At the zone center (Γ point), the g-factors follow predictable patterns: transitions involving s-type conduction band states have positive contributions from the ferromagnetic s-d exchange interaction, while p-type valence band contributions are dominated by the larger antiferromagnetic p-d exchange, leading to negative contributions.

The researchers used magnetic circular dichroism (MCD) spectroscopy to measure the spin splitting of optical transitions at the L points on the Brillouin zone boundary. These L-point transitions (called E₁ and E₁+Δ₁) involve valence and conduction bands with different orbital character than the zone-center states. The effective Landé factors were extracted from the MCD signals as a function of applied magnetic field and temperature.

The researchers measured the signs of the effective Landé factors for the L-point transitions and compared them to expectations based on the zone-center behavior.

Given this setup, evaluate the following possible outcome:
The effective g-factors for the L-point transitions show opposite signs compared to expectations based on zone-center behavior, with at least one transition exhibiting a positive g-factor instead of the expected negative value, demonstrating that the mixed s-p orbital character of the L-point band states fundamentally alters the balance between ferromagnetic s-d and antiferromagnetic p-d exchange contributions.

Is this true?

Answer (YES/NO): NO